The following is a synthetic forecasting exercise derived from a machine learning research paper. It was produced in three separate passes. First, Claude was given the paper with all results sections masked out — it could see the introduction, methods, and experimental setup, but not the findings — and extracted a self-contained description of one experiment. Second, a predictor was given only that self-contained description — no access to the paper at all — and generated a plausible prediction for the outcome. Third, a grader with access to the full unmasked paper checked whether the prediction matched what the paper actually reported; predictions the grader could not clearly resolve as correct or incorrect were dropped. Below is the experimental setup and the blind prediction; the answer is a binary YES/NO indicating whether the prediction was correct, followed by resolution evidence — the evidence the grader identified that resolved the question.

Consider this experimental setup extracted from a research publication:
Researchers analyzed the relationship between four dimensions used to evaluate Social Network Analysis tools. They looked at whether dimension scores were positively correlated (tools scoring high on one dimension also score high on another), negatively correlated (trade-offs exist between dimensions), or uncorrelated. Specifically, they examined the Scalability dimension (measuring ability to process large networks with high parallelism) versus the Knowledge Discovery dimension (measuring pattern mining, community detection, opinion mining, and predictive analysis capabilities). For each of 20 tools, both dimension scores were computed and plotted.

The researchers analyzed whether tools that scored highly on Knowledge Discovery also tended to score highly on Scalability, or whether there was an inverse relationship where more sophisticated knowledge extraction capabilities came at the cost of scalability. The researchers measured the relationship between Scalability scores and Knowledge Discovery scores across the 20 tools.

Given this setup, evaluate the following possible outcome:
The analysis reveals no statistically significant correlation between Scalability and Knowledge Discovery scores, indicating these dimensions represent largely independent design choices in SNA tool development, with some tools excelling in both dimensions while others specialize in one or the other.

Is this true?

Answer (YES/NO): NO